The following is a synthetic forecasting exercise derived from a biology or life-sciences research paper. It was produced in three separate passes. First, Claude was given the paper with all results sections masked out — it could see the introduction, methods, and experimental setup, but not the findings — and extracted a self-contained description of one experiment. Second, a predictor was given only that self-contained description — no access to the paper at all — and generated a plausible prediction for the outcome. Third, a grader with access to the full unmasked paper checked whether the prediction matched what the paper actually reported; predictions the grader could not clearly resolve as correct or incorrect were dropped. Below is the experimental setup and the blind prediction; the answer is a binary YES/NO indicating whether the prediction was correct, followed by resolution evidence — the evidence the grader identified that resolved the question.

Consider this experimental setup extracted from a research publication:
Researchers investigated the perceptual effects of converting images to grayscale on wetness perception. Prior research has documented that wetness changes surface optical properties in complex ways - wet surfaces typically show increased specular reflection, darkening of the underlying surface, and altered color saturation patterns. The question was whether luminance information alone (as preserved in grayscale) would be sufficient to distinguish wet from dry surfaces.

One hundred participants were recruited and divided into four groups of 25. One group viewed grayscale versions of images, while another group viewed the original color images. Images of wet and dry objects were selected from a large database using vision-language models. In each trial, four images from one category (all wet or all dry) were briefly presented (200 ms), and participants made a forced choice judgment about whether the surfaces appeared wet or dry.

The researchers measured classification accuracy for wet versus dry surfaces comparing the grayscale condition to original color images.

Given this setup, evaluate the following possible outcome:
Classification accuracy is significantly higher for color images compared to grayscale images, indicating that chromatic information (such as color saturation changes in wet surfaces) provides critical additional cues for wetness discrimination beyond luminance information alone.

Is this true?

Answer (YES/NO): NO